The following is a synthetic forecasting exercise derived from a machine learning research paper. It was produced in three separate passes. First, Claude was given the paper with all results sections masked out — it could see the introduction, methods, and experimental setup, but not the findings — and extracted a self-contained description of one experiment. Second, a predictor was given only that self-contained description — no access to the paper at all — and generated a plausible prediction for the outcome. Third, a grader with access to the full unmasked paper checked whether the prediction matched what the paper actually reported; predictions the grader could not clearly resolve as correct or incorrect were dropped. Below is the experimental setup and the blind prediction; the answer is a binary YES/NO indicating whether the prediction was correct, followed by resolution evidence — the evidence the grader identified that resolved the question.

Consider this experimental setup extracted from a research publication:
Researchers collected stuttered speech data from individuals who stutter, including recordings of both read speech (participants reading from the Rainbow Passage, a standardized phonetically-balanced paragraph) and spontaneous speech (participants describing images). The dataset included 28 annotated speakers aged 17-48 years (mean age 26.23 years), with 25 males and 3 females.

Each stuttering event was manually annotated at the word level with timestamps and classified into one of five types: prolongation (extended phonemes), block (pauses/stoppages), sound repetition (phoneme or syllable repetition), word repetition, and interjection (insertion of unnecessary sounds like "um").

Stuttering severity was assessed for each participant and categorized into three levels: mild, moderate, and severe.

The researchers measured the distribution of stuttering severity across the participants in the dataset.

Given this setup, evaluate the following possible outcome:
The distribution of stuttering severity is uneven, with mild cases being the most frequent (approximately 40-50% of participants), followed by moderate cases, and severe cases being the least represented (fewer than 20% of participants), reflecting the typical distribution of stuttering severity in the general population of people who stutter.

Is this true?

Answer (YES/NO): NO